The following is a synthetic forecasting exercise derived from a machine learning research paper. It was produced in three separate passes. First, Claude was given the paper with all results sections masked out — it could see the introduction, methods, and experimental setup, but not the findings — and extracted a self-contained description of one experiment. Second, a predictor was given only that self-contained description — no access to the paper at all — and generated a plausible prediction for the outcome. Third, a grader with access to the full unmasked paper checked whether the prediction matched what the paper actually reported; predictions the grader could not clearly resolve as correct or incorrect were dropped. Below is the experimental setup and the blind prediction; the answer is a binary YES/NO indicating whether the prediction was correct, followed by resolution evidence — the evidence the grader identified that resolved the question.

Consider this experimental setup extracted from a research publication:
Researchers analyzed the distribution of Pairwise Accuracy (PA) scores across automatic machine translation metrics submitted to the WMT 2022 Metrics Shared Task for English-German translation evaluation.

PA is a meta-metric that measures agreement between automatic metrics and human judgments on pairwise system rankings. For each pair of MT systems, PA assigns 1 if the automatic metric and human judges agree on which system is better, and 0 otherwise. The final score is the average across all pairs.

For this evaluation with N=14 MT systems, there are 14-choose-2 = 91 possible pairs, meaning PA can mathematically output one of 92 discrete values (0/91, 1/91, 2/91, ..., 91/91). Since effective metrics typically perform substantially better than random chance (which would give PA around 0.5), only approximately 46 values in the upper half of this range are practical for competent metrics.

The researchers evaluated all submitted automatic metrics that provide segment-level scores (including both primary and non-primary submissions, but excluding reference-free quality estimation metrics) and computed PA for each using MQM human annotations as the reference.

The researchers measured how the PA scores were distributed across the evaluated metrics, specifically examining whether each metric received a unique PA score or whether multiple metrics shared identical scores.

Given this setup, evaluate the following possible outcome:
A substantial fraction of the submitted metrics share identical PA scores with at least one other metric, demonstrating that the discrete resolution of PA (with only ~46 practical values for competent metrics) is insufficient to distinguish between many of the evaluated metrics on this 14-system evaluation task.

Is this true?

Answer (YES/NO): YES